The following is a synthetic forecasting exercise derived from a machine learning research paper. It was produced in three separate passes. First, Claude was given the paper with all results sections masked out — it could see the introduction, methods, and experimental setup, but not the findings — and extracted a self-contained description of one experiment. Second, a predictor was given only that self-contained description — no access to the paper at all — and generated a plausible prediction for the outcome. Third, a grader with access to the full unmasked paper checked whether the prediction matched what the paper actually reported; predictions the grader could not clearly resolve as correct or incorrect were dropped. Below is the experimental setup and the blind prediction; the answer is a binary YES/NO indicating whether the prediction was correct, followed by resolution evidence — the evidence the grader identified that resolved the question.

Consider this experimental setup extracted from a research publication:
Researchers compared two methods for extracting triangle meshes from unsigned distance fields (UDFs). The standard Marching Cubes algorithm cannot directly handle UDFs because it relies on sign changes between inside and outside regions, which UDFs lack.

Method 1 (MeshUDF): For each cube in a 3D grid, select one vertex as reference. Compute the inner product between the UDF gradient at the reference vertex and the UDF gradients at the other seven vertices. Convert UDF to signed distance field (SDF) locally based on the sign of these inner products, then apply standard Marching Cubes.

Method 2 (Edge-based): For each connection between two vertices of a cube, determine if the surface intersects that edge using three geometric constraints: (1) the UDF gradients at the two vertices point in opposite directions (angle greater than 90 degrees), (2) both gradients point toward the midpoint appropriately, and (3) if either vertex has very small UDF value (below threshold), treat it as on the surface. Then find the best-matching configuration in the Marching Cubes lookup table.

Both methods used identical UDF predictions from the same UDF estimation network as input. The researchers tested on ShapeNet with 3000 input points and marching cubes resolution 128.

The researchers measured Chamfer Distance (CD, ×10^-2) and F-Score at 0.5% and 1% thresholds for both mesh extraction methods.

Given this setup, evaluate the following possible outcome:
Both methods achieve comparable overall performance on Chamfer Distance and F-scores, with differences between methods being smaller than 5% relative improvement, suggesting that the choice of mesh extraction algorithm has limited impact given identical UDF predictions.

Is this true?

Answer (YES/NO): NO